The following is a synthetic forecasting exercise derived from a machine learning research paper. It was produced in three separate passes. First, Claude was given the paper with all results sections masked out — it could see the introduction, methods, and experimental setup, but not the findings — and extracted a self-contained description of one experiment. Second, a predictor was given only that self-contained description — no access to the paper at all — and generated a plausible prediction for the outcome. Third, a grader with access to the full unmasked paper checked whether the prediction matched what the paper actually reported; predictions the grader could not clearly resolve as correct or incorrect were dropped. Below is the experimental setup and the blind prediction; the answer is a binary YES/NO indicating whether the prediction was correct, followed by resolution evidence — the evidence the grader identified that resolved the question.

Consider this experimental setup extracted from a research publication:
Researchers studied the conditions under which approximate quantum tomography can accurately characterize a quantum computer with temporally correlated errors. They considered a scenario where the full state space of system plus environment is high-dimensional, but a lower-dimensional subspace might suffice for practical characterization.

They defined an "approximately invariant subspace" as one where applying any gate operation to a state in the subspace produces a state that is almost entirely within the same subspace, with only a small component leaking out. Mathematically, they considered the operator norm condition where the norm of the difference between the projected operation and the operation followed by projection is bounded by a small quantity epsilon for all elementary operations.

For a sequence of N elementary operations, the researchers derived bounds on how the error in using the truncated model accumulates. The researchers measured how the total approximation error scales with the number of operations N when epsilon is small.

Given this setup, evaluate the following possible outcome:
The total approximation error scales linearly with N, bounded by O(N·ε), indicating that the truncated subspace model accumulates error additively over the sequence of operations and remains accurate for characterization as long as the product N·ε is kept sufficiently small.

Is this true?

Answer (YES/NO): YES